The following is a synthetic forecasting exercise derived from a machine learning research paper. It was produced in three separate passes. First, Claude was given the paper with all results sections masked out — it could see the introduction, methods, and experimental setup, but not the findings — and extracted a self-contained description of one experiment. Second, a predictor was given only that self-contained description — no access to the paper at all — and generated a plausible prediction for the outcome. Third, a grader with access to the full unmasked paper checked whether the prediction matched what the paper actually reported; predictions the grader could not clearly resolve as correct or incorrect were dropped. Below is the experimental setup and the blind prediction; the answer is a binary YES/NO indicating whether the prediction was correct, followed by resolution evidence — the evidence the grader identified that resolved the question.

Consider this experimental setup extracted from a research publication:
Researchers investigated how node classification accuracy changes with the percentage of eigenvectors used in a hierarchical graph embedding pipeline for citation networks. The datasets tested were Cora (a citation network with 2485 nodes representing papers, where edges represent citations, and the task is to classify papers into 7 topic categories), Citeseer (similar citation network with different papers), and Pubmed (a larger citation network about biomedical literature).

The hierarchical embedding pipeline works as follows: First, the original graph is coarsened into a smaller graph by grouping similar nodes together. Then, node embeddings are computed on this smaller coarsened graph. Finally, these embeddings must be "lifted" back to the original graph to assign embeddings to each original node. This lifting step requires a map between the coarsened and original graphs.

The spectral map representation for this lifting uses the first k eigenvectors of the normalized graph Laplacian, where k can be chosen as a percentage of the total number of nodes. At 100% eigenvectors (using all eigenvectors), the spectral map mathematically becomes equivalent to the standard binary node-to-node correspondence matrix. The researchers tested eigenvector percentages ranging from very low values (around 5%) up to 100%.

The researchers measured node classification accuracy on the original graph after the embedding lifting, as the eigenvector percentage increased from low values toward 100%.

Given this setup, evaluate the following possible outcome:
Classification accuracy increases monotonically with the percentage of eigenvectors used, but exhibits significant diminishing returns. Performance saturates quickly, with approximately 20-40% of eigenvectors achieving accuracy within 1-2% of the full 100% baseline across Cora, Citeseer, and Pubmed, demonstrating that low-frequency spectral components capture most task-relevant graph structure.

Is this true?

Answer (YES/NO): NO